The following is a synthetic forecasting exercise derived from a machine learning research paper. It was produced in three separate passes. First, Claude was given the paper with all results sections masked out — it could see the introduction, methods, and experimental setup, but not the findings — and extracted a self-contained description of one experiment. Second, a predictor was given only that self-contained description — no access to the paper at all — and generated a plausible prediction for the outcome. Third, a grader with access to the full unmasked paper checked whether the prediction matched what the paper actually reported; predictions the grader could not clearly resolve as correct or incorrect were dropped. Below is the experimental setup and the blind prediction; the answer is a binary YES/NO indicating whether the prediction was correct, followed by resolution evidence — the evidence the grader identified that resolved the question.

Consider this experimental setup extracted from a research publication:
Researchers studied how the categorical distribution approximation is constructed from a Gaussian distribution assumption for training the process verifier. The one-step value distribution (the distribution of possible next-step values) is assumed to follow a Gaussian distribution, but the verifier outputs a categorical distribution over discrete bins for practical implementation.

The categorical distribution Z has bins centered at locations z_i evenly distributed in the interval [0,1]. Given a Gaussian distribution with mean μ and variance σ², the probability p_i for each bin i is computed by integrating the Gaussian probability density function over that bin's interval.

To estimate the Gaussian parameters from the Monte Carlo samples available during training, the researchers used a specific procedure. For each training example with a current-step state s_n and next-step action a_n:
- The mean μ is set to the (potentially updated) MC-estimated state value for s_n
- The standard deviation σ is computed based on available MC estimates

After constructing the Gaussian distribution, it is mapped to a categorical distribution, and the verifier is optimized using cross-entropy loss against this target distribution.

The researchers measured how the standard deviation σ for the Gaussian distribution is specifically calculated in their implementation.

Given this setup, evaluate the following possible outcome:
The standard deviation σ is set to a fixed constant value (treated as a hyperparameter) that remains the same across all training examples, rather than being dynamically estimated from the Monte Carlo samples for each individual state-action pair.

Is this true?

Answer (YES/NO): NO